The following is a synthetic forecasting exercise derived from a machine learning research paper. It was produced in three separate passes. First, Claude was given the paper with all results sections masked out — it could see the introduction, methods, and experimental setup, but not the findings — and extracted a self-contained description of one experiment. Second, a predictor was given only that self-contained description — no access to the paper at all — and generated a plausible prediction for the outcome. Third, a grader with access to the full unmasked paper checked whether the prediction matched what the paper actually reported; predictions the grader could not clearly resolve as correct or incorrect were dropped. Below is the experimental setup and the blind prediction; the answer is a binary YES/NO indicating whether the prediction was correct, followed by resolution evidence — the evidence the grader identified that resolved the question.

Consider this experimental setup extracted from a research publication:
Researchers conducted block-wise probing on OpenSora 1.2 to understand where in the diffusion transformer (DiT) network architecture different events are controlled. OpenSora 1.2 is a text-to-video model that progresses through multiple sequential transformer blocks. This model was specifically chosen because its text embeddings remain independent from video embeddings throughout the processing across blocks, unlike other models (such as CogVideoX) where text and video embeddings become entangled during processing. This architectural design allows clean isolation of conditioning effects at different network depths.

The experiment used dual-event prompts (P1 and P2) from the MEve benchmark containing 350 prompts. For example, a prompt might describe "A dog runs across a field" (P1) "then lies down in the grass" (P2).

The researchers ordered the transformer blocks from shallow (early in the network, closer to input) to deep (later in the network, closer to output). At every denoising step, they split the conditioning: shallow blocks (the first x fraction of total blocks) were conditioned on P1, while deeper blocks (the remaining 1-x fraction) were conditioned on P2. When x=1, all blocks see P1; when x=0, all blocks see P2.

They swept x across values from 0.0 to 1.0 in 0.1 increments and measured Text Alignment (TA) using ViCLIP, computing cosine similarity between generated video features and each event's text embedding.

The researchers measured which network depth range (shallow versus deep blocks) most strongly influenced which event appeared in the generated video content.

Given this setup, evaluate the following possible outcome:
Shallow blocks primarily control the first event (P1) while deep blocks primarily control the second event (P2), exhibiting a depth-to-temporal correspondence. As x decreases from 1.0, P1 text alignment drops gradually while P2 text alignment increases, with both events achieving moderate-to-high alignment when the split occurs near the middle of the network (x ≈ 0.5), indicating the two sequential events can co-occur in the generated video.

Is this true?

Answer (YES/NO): NO